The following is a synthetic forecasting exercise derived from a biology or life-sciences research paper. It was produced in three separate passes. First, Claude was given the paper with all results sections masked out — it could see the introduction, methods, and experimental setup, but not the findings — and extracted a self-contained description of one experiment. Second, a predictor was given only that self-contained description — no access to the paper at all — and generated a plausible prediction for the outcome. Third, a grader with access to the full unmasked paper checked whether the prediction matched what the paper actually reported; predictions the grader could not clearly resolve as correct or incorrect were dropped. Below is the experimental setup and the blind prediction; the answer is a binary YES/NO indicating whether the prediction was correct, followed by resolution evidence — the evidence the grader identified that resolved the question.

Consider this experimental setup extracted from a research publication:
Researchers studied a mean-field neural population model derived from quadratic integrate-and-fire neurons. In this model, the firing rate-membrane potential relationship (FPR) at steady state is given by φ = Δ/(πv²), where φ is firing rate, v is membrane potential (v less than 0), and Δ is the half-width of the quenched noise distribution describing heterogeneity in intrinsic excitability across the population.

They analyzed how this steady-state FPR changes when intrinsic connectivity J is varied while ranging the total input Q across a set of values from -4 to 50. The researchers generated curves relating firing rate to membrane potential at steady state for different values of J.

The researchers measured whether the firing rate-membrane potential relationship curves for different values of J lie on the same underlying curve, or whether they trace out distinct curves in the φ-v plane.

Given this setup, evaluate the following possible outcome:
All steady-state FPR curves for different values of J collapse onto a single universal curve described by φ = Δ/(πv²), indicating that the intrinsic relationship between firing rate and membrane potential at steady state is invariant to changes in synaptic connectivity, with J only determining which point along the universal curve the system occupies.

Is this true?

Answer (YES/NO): YES